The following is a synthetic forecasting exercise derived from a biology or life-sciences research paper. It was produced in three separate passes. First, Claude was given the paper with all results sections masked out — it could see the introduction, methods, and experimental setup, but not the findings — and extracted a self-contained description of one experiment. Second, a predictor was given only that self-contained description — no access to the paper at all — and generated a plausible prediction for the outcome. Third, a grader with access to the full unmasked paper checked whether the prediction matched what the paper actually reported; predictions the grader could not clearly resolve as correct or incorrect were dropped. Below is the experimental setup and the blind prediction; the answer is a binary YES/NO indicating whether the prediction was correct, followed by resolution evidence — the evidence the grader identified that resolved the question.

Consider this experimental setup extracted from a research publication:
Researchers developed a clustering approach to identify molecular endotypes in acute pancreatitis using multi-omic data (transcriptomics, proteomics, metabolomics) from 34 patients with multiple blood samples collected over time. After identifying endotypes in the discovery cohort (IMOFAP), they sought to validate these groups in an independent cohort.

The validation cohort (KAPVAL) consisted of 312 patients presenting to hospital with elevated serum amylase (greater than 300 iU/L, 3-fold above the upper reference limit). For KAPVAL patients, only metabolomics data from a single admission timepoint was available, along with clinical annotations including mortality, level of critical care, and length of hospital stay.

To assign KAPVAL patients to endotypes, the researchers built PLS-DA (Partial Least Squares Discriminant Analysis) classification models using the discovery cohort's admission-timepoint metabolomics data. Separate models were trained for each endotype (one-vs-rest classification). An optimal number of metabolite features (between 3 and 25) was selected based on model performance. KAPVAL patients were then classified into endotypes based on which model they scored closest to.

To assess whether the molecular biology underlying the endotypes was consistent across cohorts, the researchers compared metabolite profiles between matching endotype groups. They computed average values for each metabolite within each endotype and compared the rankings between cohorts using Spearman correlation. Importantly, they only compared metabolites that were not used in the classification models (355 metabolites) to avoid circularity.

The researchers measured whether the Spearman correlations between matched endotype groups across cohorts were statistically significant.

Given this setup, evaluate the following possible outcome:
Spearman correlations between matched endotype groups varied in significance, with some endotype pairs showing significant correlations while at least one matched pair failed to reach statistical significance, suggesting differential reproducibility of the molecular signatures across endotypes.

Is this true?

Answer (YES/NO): NO